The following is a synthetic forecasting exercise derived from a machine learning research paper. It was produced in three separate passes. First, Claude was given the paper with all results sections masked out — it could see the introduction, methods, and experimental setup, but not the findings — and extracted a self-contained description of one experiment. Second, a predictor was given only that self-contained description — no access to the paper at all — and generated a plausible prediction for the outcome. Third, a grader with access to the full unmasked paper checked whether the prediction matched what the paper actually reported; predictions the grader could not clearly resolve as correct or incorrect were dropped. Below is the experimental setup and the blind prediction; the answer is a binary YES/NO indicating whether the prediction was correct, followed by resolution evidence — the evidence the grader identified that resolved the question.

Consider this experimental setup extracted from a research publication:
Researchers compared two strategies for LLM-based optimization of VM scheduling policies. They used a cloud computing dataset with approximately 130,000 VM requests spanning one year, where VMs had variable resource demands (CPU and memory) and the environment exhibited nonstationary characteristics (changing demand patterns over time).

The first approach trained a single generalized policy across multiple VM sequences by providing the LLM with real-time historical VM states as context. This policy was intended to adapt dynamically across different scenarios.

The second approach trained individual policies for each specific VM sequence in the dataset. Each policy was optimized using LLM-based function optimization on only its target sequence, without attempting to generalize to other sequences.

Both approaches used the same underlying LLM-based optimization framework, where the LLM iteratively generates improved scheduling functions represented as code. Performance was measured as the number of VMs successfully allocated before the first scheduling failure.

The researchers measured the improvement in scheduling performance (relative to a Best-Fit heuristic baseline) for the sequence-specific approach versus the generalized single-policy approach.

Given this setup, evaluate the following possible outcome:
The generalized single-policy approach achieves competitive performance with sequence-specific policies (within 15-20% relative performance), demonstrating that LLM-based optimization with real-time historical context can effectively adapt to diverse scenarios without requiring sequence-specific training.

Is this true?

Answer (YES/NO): NO